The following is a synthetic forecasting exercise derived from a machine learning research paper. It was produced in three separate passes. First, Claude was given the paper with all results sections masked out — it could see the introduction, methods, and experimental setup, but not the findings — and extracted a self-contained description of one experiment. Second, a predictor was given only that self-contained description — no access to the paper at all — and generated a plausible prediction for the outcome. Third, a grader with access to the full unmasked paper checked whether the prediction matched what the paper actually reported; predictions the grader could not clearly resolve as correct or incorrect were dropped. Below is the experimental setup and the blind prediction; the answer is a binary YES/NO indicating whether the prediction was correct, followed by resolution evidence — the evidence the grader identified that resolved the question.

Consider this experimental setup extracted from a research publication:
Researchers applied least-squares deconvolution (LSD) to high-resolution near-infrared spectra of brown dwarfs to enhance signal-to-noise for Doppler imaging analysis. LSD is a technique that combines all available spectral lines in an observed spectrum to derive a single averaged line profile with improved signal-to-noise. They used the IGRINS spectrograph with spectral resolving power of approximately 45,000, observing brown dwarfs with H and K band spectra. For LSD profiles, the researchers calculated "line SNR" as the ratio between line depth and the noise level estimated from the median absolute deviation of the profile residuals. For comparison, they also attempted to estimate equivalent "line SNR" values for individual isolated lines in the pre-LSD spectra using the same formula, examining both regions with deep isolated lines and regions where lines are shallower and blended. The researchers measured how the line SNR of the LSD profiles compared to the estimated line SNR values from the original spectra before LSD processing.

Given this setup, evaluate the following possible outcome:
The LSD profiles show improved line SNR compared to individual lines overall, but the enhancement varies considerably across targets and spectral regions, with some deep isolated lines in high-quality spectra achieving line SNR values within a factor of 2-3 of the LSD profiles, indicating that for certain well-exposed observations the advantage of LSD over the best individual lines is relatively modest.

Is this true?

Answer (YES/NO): YES